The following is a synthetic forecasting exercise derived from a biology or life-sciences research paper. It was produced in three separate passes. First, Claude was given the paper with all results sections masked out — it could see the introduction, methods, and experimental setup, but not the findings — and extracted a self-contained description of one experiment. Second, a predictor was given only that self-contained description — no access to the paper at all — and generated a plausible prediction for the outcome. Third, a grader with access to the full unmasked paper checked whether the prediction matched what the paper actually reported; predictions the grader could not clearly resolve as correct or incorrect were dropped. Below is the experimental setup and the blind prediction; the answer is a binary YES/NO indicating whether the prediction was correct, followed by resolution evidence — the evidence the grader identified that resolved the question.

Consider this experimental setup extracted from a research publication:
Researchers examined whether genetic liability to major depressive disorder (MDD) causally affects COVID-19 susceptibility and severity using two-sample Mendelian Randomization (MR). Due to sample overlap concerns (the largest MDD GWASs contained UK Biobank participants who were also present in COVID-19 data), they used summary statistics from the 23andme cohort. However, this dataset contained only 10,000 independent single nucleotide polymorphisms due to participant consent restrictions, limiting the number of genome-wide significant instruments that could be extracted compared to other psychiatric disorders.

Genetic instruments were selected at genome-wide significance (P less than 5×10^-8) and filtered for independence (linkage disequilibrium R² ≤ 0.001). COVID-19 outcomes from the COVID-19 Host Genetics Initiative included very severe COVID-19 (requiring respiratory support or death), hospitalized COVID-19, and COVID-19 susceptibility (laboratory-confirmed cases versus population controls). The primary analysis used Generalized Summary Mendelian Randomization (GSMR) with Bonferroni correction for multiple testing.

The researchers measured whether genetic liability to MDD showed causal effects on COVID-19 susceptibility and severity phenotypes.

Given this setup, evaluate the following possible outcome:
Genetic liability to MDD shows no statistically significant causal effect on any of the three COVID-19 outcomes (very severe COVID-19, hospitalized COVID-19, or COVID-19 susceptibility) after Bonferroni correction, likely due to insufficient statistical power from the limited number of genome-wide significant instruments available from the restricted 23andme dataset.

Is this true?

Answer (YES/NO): YES